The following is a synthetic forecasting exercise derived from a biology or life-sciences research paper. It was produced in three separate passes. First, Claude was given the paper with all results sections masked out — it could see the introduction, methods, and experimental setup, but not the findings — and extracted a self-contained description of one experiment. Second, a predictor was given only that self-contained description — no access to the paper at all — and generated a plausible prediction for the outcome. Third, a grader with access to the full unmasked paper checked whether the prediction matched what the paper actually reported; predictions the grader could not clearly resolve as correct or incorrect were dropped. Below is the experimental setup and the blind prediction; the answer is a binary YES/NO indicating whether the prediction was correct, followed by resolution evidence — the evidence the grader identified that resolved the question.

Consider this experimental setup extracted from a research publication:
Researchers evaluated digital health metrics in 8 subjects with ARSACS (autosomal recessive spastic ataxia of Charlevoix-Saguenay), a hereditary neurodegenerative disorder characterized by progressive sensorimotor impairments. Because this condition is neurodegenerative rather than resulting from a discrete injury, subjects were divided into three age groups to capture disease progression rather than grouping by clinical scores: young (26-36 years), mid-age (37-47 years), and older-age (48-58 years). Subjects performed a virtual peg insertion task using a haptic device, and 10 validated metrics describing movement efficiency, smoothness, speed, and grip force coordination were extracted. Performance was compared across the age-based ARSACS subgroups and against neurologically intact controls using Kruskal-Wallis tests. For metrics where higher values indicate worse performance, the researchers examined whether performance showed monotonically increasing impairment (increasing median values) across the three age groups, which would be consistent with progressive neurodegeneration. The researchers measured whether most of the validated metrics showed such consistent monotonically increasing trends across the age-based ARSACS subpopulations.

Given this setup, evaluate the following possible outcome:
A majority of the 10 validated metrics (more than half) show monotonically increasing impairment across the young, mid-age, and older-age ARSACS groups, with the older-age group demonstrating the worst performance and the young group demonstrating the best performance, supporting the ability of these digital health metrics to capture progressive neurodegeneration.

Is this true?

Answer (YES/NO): YES